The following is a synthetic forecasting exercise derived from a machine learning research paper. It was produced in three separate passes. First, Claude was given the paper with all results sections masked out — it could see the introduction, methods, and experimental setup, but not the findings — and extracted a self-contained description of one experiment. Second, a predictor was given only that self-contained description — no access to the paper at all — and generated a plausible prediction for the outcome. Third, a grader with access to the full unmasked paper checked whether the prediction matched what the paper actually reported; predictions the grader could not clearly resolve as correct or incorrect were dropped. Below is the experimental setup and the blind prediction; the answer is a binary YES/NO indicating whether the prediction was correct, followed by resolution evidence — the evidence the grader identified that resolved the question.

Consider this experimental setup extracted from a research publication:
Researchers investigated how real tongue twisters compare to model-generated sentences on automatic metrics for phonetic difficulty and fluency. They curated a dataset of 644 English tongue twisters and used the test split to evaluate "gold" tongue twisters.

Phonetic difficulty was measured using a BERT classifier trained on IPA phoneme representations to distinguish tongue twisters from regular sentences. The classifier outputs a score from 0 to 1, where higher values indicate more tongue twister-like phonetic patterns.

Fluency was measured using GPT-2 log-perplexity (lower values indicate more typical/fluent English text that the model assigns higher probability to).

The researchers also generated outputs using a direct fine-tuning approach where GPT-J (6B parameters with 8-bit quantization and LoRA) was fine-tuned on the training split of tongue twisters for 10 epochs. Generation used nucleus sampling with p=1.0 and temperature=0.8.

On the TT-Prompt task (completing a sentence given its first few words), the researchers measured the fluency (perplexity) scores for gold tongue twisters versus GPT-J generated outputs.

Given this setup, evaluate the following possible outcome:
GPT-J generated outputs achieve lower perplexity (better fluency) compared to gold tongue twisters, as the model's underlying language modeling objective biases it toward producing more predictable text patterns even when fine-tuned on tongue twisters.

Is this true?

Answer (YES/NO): YES